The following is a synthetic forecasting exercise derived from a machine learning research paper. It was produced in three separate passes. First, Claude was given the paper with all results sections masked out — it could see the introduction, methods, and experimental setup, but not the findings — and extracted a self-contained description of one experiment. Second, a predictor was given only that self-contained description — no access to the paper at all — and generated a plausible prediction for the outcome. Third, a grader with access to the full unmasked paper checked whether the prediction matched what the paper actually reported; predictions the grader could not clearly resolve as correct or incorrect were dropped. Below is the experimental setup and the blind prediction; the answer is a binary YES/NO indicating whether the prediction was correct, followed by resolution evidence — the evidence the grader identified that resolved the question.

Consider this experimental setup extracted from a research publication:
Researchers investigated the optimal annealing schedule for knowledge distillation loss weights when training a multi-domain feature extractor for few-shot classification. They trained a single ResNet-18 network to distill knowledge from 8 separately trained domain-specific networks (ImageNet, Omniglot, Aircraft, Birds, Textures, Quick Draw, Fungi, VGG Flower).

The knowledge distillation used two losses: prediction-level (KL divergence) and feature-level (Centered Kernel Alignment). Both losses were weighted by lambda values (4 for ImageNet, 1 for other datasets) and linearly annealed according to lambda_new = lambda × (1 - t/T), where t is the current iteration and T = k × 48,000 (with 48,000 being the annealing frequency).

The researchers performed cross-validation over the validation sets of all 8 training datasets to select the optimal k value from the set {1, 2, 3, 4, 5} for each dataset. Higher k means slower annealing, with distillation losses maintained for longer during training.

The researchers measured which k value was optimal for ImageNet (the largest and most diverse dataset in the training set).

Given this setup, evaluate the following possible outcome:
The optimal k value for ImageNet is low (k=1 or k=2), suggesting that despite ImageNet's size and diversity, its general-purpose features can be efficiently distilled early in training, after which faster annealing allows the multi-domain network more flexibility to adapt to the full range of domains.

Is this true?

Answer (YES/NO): NO